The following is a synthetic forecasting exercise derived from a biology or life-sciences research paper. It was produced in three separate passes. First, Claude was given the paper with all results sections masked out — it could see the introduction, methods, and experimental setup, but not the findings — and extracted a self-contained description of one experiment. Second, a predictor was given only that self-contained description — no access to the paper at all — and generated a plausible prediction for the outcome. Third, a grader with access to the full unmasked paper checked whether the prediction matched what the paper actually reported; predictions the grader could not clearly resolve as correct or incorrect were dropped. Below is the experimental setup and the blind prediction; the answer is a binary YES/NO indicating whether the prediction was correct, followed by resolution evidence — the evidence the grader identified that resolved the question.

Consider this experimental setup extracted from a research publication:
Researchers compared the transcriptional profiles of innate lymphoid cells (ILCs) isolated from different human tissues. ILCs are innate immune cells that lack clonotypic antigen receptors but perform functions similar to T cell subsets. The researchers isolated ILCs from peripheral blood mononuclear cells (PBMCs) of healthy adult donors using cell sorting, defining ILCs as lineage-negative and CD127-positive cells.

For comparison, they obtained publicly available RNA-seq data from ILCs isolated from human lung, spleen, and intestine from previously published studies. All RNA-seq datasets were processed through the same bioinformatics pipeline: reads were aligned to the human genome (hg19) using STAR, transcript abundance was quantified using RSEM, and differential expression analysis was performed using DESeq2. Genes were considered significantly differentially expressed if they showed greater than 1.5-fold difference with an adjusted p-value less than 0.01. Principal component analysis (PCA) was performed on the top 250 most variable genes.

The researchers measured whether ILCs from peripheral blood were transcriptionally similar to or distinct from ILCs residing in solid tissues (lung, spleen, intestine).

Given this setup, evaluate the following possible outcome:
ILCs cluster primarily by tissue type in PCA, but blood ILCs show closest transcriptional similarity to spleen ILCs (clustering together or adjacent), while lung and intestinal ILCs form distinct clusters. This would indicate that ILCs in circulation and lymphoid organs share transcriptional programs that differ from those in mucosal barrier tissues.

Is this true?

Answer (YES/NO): NO